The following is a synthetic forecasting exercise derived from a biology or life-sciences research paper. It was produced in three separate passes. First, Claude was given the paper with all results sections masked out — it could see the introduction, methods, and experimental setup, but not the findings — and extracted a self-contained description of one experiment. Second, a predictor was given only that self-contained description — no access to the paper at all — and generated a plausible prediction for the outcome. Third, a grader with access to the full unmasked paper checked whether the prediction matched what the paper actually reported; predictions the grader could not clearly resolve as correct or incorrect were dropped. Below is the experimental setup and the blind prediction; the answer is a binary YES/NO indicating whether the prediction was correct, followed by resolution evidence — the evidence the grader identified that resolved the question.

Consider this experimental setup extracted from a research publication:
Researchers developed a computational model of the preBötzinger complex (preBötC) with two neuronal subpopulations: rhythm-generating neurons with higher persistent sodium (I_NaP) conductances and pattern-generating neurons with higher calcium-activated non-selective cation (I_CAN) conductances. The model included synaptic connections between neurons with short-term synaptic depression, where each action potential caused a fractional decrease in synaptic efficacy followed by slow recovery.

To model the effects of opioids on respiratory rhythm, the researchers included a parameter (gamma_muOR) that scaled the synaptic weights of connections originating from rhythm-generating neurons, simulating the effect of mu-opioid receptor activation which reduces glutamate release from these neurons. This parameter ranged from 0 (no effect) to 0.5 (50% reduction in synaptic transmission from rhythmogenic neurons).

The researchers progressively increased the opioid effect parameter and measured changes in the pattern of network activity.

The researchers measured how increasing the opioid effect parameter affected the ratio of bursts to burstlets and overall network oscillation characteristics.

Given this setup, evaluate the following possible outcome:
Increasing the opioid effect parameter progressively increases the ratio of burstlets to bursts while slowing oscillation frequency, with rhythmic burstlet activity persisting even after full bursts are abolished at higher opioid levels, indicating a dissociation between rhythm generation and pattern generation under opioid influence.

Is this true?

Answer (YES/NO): NO